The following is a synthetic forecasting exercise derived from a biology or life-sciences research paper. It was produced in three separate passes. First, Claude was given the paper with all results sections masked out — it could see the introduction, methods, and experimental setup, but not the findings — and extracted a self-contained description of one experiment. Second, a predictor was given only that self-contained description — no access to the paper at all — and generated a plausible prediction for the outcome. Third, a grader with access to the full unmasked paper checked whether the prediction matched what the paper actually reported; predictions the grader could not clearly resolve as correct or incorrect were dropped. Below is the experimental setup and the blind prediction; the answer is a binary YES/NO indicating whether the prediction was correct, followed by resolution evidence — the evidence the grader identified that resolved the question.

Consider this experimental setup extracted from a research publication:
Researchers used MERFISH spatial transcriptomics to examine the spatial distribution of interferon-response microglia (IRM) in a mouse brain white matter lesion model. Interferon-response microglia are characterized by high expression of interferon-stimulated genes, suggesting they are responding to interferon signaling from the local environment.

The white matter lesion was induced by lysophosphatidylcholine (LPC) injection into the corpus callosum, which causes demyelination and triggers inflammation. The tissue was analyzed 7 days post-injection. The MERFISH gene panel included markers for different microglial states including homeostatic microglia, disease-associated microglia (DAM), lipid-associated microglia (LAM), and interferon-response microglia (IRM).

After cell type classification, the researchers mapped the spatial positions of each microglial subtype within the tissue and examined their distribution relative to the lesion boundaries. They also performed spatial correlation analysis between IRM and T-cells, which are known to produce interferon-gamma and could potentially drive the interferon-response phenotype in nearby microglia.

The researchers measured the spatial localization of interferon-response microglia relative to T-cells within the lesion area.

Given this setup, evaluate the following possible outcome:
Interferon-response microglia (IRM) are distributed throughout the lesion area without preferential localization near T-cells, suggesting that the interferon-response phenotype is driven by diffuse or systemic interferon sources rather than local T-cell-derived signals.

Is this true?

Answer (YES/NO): NO